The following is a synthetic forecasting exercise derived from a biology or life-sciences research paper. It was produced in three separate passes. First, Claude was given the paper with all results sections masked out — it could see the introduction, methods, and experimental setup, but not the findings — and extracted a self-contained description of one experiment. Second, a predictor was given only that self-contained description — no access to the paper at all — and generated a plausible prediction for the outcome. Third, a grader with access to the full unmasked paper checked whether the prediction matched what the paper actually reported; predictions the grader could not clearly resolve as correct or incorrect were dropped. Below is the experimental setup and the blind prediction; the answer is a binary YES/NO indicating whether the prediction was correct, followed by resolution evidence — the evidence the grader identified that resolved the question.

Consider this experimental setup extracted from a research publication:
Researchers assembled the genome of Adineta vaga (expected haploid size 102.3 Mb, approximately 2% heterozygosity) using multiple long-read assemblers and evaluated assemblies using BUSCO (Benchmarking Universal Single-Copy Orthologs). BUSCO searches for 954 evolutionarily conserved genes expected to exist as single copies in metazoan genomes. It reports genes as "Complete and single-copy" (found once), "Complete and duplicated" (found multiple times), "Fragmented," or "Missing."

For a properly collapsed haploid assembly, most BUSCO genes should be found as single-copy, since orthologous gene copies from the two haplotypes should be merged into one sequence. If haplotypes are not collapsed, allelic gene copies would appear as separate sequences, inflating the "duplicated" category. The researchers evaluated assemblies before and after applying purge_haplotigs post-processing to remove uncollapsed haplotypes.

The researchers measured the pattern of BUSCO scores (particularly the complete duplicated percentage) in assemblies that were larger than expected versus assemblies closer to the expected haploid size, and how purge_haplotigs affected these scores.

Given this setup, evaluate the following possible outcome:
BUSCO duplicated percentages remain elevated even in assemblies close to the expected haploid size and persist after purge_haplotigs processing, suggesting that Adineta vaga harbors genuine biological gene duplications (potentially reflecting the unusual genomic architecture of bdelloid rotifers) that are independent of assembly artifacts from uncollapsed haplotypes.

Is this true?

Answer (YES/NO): NO